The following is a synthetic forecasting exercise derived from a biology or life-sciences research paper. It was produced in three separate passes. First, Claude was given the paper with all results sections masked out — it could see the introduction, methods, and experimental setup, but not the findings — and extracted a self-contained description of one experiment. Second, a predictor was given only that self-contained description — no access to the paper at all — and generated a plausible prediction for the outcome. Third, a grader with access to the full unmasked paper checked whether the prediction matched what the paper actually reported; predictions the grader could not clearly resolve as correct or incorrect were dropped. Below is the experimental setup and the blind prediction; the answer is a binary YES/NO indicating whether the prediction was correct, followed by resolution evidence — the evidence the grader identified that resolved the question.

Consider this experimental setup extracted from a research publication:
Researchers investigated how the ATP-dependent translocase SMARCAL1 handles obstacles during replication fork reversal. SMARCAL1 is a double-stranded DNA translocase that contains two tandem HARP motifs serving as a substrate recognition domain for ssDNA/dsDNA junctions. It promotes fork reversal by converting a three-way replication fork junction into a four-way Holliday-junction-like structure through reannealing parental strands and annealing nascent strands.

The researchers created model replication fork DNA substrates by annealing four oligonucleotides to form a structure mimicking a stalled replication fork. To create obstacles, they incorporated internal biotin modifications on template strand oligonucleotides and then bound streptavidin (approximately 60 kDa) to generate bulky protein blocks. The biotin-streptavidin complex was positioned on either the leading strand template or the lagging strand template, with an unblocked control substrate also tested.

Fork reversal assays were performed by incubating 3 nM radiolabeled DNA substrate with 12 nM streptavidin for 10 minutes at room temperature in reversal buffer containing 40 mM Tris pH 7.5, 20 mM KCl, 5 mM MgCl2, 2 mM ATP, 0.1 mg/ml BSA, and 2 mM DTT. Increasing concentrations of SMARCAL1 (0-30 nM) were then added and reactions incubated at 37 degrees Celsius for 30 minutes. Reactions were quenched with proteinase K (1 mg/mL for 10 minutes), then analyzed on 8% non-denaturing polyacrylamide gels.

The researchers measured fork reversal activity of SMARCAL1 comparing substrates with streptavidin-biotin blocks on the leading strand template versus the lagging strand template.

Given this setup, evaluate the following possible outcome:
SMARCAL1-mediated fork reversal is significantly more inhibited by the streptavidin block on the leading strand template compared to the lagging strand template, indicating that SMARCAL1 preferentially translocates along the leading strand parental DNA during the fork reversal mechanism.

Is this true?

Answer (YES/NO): NO